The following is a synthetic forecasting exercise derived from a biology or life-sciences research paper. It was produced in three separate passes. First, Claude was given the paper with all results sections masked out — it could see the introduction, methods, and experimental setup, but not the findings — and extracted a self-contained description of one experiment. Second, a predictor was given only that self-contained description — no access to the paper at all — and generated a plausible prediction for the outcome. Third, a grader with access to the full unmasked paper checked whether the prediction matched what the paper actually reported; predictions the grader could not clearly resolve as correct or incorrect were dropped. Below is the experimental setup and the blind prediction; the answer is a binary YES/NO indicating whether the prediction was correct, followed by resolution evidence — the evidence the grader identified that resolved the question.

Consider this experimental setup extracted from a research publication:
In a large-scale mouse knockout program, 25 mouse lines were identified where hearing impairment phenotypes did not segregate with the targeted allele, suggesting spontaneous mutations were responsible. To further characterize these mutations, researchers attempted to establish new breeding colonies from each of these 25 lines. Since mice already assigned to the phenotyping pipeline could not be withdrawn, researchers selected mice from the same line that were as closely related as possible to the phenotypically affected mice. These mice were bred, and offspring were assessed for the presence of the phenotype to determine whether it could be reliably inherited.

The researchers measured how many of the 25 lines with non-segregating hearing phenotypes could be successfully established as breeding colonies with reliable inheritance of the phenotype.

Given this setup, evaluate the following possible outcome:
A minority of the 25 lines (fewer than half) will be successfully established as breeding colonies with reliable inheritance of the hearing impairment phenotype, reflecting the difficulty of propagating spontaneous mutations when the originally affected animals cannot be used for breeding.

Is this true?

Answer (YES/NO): YES